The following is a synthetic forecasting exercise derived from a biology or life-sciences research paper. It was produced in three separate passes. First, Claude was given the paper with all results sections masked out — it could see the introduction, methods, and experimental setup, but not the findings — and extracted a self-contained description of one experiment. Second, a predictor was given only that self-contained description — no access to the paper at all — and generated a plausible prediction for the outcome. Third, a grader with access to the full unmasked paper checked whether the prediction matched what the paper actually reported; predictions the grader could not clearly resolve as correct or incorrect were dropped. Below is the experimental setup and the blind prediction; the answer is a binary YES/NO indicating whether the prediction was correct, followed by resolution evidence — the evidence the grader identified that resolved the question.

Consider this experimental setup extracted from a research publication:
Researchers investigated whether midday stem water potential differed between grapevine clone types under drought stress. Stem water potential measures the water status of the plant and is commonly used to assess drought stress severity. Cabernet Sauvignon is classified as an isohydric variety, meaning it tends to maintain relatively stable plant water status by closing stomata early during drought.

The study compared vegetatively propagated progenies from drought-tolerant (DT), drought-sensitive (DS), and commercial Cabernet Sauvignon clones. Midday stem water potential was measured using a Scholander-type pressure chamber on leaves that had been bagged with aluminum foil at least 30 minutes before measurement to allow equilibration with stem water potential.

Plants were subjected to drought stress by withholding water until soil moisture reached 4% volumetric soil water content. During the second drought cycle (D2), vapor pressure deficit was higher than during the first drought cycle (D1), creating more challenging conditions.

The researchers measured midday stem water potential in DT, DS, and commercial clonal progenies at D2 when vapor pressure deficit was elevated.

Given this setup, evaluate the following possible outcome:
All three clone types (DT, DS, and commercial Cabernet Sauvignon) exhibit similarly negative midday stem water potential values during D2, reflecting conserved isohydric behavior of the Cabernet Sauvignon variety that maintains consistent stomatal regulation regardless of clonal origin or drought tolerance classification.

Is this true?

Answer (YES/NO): YES